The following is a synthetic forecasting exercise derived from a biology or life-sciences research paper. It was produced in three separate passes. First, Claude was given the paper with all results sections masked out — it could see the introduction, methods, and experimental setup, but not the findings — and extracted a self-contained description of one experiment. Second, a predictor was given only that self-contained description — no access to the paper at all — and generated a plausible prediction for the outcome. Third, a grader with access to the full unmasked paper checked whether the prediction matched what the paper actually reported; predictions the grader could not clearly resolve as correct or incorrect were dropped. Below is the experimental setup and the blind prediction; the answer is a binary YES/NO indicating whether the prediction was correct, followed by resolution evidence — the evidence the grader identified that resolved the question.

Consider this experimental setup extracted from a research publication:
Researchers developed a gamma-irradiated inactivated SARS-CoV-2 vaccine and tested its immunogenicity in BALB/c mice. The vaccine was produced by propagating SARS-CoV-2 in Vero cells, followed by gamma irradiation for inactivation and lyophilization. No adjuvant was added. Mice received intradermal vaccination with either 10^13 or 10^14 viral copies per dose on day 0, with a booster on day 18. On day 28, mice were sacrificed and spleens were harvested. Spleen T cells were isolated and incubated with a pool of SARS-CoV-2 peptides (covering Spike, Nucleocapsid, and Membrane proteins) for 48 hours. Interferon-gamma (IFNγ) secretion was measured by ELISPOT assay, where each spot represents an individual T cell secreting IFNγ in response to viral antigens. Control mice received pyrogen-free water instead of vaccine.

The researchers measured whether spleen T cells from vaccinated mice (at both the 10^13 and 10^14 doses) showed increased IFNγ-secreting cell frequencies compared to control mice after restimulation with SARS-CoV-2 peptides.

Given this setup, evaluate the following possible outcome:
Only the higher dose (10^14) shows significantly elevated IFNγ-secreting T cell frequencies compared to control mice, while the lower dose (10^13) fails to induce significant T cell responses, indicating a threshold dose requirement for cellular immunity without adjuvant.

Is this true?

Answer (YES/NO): NO